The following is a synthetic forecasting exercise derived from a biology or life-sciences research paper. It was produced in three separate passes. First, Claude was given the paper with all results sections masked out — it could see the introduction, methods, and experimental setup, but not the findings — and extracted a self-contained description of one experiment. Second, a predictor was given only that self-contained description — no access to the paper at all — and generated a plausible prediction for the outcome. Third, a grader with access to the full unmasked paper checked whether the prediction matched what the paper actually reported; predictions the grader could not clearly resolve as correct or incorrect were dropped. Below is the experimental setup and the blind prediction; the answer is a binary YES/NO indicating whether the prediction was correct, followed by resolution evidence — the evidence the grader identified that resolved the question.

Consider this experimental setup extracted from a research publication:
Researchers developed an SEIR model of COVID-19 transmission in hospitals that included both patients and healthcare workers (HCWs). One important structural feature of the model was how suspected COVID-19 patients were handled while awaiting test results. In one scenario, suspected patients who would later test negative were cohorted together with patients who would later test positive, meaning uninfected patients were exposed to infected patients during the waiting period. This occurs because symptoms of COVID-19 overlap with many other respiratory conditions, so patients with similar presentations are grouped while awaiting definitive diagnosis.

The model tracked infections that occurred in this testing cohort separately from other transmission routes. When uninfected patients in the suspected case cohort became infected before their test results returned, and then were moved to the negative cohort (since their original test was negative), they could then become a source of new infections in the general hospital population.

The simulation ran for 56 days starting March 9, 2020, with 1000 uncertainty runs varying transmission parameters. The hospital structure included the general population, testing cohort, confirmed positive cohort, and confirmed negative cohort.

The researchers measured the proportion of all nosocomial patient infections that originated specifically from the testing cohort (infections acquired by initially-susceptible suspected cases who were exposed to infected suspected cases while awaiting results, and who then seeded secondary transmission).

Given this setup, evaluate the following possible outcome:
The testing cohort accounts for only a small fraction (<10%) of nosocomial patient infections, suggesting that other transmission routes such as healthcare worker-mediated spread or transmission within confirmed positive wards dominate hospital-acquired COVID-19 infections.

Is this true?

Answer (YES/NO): NO